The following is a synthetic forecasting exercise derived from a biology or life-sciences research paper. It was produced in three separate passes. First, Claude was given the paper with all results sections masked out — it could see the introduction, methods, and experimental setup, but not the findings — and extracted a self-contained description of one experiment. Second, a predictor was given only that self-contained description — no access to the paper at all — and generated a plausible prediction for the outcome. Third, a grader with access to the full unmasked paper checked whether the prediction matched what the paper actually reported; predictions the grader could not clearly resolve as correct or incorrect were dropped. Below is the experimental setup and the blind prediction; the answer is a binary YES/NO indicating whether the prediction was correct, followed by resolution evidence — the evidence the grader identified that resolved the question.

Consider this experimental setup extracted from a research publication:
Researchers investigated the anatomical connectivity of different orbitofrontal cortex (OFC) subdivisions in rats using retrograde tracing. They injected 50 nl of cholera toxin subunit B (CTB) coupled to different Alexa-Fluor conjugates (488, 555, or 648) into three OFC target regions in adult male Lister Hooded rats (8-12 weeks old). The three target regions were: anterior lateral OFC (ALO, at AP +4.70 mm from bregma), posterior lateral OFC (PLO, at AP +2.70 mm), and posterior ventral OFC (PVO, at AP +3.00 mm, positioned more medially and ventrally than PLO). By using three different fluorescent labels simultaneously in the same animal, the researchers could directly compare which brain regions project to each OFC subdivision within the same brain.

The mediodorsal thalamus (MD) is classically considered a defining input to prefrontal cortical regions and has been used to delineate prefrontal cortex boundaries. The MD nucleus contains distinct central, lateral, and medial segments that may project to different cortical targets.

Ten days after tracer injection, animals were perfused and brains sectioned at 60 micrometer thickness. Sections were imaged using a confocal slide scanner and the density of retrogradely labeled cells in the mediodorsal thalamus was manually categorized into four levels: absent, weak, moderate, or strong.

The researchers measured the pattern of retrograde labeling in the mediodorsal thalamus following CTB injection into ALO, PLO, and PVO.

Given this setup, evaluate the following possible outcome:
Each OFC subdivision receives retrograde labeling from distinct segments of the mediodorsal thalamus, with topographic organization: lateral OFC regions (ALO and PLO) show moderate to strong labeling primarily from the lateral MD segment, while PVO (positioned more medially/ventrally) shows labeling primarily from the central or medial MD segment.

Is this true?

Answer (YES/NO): NO